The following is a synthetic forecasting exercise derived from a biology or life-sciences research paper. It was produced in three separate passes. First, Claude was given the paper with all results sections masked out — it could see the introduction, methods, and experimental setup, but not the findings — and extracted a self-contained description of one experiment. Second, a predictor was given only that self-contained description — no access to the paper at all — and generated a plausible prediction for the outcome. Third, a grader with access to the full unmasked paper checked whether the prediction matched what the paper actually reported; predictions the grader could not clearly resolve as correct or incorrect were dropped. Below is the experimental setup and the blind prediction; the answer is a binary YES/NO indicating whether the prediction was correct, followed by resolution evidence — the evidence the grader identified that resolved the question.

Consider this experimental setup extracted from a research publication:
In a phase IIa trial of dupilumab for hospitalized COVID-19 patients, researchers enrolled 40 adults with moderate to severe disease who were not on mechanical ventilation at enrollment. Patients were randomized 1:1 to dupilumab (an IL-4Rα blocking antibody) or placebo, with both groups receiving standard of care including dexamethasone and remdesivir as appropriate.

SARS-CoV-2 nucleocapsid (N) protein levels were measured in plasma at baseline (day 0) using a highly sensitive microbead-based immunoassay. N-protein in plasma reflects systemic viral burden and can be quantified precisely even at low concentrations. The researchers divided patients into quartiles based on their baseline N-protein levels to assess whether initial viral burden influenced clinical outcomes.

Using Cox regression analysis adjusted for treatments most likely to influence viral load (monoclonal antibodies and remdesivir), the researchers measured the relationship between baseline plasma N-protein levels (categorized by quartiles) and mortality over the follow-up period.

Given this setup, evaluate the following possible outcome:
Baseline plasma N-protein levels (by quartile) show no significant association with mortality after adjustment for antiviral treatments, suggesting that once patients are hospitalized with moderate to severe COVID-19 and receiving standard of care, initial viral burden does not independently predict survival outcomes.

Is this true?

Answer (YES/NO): NO